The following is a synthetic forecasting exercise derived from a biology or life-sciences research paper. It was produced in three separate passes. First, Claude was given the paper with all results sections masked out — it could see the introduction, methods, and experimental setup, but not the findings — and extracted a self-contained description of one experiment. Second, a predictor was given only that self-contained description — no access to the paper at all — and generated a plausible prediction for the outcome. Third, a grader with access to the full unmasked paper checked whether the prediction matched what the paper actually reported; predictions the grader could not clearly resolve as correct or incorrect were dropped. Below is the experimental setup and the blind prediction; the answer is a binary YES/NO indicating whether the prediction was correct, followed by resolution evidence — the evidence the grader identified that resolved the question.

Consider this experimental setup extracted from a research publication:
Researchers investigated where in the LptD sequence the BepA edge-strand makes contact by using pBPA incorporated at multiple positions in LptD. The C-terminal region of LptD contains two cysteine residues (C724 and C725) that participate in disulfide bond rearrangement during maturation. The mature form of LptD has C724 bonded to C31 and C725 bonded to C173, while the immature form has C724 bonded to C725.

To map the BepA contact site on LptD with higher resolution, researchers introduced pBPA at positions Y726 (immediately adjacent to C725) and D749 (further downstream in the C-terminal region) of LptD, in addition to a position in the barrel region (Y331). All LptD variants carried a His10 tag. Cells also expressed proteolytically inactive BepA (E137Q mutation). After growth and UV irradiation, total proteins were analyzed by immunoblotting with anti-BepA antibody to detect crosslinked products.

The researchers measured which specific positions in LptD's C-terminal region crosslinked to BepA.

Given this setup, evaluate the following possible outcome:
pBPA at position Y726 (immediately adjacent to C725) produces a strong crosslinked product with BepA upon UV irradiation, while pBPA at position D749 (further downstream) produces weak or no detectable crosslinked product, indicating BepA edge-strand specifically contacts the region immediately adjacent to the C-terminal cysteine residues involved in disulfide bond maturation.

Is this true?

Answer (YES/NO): NO